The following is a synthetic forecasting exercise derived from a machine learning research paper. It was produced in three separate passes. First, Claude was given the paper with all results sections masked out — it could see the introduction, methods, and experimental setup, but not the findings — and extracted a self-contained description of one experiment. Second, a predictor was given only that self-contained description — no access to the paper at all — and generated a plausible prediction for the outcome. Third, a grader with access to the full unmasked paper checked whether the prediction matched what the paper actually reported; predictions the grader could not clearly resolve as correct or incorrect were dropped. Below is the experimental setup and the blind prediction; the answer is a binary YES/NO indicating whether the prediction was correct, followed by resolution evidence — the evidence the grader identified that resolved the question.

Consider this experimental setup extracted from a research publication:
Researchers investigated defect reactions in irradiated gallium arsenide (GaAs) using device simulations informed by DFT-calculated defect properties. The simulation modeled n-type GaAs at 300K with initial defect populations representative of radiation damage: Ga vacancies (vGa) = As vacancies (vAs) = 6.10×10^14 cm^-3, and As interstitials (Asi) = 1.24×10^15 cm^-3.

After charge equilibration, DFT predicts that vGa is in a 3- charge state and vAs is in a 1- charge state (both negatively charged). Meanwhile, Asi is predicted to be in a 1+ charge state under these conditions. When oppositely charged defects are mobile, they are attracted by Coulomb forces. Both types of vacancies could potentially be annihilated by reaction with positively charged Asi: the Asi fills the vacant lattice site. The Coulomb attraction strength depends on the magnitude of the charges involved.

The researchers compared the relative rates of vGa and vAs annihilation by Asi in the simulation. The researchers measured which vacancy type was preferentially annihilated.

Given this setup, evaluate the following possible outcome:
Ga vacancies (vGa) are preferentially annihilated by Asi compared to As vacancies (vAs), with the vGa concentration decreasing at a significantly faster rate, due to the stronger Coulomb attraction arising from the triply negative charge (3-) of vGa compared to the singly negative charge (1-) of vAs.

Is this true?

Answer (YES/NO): YES